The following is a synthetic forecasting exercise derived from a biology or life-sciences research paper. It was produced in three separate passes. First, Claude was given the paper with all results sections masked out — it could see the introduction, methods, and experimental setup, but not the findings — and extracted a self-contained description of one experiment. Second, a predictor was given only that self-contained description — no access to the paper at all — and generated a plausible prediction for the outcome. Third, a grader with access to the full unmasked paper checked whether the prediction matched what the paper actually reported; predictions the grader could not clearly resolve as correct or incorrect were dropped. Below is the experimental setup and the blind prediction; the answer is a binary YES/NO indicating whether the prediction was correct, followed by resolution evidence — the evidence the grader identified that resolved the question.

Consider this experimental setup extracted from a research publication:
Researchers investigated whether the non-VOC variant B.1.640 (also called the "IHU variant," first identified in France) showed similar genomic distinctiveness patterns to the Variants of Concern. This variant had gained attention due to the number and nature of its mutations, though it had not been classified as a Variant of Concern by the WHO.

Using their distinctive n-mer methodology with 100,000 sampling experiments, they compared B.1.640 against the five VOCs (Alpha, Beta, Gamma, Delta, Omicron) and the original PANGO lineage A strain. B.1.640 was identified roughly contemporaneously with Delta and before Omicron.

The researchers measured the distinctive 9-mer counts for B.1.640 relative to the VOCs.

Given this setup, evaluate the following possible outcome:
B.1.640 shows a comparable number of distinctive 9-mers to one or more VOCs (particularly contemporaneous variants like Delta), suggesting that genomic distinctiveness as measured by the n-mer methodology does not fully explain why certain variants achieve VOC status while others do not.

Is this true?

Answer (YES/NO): YES